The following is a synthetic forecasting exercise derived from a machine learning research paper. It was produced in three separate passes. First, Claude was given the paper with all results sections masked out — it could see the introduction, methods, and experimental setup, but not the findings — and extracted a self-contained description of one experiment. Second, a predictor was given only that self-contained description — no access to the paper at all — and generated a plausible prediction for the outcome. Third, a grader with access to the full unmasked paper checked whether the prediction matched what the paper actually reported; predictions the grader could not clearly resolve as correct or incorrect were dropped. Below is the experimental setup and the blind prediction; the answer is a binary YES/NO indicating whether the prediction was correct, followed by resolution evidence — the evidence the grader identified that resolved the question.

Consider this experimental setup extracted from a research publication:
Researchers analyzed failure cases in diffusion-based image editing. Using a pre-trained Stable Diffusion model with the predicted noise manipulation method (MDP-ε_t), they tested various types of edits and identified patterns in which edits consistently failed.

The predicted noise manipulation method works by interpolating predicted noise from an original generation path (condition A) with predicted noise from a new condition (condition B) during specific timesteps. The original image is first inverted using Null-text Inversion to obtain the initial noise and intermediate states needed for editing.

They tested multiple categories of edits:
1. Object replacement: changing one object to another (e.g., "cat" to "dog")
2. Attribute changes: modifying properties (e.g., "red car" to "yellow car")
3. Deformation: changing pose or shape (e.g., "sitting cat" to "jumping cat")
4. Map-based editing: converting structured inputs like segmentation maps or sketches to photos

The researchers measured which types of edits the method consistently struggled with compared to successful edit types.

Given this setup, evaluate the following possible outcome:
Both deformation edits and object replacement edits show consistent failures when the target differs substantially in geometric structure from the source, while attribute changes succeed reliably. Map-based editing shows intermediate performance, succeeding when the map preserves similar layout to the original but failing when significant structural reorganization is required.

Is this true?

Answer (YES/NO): NO